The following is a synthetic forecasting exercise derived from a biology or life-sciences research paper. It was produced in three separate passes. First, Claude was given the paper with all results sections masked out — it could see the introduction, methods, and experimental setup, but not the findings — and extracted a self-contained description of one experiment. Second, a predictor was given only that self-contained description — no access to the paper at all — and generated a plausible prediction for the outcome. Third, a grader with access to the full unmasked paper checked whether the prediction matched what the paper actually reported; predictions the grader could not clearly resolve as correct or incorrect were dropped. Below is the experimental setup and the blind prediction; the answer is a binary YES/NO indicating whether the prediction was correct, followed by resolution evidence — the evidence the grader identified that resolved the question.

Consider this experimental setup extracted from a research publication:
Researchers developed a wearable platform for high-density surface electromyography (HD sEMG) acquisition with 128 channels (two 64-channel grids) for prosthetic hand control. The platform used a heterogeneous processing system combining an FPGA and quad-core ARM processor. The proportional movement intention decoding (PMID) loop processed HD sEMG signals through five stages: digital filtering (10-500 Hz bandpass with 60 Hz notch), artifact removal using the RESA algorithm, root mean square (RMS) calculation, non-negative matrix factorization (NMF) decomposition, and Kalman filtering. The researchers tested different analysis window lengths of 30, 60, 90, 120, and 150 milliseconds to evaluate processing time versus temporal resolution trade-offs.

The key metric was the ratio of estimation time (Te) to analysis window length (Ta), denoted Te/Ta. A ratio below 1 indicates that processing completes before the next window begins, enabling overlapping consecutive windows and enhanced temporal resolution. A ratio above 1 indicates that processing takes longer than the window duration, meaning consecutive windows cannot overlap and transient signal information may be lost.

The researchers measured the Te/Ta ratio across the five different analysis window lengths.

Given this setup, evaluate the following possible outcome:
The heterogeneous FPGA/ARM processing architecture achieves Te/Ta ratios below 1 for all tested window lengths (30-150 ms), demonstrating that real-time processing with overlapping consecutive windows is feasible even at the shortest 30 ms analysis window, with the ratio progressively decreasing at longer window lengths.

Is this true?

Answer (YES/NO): NO